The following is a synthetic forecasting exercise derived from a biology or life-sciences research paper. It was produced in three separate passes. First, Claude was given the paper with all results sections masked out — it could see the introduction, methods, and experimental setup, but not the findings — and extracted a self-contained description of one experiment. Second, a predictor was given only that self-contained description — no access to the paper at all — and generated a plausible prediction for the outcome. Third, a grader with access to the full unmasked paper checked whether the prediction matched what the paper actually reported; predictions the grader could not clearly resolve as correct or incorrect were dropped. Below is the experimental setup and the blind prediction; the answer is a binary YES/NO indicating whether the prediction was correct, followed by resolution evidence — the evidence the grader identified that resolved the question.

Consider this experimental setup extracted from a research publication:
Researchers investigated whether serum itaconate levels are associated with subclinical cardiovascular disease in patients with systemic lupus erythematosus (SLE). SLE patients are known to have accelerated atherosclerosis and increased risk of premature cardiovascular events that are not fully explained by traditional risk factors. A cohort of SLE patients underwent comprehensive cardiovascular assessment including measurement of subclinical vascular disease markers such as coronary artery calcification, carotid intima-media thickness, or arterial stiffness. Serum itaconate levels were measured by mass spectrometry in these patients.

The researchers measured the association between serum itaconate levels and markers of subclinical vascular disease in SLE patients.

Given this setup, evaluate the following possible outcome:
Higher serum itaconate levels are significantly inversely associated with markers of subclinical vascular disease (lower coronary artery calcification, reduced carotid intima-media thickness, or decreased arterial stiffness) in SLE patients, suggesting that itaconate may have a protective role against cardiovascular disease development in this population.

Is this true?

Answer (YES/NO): NO